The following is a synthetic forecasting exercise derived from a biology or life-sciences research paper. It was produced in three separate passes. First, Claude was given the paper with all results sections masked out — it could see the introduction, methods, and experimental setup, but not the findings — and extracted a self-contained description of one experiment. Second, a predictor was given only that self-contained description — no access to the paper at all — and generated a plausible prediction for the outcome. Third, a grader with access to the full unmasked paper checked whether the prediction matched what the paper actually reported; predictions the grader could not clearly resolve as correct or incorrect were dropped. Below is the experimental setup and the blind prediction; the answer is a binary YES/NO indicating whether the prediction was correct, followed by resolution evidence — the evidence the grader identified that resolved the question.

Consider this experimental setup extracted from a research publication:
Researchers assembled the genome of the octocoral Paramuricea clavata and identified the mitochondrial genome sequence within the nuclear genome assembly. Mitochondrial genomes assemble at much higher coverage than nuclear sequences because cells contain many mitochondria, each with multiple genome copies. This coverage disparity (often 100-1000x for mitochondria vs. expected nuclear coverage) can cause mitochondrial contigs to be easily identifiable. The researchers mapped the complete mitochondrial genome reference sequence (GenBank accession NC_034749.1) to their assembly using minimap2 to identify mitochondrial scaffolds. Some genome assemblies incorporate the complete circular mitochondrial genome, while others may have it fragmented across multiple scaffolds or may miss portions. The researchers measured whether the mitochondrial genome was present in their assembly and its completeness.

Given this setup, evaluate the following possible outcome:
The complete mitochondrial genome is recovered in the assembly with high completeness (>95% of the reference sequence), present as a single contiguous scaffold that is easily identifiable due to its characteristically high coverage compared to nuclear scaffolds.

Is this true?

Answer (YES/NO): YES